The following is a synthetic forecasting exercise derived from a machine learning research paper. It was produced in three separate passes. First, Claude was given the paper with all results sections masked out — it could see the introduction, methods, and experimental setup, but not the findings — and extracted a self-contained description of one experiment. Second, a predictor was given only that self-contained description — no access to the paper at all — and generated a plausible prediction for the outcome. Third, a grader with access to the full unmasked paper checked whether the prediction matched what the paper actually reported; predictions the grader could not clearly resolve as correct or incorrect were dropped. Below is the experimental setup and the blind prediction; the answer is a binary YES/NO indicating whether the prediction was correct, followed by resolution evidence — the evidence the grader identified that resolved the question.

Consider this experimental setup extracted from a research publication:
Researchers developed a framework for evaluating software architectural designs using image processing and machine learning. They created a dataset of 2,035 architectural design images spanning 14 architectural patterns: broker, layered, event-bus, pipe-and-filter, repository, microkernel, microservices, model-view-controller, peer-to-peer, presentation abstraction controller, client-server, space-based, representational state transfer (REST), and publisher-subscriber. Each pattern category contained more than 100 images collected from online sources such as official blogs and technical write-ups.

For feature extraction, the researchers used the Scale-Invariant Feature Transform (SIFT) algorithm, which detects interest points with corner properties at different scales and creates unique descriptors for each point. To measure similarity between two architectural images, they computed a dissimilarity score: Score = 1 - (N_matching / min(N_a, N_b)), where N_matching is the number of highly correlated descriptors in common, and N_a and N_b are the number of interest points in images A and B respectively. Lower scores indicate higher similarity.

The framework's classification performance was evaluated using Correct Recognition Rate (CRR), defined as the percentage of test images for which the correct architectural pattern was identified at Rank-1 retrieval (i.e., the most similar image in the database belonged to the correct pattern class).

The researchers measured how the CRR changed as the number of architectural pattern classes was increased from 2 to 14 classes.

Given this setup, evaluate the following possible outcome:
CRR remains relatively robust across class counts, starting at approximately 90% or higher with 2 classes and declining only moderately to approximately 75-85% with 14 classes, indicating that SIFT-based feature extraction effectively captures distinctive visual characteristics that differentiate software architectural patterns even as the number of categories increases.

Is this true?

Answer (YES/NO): NO